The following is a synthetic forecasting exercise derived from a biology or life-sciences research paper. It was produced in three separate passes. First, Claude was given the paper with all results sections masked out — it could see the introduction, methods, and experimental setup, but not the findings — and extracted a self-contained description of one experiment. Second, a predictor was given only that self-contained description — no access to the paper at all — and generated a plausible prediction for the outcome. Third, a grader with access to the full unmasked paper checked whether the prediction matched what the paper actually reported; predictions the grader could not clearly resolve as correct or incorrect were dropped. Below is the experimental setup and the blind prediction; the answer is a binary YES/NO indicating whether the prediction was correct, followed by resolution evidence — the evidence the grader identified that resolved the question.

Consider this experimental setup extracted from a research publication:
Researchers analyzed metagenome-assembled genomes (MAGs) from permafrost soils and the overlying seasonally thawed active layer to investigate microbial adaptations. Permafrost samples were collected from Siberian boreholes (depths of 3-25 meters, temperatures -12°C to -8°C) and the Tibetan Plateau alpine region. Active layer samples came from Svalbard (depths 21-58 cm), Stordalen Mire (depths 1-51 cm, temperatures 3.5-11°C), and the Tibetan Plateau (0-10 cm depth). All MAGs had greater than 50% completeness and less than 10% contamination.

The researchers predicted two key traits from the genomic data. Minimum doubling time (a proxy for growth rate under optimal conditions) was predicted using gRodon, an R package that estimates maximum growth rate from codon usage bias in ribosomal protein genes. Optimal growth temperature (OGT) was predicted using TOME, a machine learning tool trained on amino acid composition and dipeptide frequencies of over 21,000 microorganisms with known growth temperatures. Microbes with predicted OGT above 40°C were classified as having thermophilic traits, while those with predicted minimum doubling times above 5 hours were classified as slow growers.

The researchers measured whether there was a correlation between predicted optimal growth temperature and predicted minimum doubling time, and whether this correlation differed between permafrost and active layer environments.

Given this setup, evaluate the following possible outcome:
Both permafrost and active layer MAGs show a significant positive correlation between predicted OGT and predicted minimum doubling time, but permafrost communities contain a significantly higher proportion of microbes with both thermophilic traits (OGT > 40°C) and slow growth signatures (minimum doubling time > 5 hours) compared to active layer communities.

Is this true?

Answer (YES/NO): NO